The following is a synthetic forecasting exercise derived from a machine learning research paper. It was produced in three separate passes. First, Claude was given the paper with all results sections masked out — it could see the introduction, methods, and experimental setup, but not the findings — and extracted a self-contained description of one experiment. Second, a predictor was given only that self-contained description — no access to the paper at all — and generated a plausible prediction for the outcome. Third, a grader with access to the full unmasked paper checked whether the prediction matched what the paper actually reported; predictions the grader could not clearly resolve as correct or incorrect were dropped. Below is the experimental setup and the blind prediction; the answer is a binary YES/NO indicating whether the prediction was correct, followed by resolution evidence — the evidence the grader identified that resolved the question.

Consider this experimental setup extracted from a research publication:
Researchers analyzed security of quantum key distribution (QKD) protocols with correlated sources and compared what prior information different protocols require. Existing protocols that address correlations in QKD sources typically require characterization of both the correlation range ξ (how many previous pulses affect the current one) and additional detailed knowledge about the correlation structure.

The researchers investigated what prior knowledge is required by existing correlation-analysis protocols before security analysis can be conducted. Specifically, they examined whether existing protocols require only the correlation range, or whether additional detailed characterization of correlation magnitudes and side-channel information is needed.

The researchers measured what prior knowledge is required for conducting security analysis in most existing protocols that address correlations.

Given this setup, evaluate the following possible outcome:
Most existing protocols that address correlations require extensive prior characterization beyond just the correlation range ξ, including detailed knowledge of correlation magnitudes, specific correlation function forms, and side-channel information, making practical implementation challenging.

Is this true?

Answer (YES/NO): YES